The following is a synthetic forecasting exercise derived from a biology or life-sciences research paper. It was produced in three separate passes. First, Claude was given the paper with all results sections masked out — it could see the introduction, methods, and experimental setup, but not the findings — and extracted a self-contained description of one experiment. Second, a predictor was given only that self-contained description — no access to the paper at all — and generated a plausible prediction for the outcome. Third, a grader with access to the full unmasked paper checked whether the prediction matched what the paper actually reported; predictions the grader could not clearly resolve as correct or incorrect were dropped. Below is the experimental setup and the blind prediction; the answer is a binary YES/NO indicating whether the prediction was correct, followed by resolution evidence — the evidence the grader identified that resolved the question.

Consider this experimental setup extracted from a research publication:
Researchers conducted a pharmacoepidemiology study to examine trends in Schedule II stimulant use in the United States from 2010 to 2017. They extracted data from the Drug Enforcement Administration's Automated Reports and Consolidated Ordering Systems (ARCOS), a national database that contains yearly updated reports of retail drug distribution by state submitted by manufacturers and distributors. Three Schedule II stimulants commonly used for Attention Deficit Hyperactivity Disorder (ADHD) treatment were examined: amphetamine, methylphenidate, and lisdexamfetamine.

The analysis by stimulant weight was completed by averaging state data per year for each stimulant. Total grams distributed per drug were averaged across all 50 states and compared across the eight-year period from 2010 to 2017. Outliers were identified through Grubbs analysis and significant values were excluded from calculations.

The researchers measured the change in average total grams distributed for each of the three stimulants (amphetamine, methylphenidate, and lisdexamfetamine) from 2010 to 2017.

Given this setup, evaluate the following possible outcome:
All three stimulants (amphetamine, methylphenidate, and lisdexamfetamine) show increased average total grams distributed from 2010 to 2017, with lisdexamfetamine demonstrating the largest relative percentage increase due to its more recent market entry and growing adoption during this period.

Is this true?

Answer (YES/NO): NO